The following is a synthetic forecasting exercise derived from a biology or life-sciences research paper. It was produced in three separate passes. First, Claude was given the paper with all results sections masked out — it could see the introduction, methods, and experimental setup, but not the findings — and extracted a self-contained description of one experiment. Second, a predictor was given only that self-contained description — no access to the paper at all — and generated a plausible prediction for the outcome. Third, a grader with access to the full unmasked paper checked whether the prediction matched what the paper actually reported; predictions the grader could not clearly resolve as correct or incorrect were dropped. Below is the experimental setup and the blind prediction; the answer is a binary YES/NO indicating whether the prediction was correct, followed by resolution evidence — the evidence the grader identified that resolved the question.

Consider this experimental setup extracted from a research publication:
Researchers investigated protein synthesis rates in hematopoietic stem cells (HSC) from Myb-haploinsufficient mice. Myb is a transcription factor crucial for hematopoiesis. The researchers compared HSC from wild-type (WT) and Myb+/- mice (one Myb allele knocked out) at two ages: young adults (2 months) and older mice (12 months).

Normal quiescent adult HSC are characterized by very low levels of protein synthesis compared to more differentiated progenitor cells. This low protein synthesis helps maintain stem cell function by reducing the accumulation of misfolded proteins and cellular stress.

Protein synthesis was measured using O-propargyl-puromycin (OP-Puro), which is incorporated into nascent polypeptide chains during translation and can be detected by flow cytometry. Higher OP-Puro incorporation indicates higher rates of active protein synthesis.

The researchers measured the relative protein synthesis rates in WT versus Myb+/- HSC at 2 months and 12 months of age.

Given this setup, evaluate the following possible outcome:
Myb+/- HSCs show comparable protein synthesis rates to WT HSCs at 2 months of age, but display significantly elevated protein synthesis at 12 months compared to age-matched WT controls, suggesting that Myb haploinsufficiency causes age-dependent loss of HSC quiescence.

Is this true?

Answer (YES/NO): YES